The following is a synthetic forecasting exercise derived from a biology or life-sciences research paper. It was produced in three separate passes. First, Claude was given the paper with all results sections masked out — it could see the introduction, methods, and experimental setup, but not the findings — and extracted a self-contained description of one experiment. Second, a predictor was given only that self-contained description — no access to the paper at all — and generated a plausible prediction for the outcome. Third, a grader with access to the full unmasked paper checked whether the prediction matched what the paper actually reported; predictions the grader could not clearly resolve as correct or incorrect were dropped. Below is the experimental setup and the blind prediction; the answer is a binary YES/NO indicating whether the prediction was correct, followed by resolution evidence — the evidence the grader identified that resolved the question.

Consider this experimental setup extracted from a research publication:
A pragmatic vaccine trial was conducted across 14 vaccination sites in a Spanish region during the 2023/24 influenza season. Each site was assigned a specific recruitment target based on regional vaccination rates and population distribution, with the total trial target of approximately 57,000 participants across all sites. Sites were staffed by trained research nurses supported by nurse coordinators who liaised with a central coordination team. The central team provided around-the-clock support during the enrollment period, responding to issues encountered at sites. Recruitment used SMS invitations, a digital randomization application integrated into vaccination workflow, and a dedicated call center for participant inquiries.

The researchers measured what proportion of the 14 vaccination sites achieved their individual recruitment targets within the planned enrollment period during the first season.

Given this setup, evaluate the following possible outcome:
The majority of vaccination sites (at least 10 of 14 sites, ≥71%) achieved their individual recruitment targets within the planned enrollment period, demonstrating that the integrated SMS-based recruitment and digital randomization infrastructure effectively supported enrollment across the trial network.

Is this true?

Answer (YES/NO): YES